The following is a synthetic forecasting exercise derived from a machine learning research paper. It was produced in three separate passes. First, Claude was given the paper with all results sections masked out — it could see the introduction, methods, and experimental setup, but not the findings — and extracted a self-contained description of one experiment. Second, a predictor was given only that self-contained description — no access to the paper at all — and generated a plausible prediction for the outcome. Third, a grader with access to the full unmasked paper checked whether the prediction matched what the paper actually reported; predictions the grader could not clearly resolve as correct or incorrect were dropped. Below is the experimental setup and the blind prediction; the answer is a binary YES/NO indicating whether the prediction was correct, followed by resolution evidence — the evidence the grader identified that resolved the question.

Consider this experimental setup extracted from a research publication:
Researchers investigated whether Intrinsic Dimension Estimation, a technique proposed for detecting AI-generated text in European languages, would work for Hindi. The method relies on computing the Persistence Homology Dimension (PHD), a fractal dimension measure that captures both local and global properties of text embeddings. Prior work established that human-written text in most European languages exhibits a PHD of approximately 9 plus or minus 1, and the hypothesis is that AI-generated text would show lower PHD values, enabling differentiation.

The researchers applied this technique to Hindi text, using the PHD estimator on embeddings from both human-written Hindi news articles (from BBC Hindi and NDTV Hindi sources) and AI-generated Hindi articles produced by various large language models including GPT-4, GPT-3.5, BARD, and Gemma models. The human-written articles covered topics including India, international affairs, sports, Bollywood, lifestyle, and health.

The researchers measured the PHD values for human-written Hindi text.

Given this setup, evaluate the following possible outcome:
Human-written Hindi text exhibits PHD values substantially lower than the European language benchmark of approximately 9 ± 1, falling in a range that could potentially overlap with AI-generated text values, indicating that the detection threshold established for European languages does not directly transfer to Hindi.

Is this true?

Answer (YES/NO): YES